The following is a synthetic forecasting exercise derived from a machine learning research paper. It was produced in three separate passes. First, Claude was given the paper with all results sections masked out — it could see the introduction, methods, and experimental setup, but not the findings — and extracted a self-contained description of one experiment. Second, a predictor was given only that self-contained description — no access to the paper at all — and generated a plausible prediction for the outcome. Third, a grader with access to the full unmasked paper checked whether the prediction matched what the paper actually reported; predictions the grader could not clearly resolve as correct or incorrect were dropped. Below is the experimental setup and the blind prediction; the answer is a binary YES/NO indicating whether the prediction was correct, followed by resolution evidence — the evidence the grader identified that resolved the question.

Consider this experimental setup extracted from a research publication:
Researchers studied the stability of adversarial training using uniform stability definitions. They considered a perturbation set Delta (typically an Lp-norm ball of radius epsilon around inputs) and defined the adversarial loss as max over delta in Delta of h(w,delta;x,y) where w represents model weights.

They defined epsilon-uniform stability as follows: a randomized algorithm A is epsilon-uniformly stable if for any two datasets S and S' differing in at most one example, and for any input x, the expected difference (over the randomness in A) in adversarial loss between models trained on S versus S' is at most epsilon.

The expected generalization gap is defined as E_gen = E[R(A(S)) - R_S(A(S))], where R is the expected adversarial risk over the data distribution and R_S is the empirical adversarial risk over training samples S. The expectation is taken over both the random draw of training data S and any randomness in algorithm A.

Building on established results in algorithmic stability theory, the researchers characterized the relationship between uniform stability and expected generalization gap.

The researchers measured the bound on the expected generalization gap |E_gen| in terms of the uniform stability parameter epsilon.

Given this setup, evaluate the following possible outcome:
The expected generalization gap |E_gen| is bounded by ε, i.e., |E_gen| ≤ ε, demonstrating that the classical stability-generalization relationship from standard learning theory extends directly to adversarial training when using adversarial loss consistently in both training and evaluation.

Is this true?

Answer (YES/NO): YES